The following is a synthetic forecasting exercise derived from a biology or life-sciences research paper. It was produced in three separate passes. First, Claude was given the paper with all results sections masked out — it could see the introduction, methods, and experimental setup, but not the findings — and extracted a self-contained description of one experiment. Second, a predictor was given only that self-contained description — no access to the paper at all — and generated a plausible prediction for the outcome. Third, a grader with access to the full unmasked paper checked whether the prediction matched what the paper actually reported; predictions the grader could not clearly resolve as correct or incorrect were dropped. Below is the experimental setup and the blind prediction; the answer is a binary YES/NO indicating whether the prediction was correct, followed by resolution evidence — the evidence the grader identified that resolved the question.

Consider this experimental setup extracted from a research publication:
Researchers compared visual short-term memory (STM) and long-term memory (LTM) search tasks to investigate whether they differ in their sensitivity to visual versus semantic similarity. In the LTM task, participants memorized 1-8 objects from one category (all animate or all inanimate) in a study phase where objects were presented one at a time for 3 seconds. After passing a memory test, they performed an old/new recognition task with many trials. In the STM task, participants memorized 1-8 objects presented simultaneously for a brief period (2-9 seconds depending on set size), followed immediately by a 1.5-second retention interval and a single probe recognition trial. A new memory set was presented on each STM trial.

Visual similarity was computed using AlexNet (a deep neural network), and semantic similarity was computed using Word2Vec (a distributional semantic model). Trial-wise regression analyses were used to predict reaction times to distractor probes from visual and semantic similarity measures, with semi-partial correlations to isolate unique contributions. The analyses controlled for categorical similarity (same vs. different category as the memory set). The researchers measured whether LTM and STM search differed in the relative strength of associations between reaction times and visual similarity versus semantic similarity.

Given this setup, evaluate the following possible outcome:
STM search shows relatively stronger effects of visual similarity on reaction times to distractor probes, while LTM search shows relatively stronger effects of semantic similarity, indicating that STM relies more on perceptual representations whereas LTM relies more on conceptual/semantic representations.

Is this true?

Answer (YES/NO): YES